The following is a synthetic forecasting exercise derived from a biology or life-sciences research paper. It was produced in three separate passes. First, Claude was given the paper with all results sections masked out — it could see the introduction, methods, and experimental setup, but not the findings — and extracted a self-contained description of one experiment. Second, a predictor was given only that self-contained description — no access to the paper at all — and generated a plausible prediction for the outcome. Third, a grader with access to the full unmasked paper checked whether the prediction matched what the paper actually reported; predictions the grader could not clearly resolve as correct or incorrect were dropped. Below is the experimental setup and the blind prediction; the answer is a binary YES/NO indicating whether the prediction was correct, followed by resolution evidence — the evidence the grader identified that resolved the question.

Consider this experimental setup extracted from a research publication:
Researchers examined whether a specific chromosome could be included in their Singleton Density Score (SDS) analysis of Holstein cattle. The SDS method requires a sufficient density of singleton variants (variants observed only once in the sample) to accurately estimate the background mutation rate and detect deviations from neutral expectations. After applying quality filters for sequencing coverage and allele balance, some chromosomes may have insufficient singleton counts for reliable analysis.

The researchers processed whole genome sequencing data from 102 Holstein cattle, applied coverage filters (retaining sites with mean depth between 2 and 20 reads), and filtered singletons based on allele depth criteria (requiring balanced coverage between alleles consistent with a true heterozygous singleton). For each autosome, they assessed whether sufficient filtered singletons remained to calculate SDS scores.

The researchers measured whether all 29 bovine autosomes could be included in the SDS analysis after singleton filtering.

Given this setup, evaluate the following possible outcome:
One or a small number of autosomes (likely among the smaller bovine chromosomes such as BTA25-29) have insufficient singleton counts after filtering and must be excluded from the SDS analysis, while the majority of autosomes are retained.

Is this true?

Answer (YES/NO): YES